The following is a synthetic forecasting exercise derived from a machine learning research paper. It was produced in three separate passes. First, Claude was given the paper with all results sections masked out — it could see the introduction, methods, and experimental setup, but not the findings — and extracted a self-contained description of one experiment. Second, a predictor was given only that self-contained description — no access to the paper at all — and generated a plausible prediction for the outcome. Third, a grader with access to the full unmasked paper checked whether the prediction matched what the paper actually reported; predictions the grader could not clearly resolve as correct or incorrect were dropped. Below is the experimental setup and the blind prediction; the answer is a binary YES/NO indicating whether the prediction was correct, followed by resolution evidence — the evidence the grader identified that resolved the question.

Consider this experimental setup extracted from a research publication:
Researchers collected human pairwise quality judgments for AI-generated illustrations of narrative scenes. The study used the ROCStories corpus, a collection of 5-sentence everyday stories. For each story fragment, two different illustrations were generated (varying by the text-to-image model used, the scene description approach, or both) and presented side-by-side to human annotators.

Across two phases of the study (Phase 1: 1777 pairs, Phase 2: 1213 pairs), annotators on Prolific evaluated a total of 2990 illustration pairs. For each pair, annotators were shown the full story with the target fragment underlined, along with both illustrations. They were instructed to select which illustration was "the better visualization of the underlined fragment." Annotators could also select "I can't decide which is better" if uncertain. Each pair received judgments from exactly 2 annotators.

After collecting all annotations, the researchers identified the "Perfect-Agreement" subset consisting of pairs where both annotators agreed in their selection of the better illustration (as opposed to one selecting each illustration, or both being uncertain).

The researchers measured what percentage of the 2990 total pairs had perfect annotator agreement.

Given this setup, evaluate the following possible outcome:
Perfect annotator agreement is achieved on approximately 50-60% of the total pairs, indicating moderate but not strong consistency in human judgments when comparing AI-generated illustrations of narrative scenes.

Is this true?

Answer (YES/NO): YES